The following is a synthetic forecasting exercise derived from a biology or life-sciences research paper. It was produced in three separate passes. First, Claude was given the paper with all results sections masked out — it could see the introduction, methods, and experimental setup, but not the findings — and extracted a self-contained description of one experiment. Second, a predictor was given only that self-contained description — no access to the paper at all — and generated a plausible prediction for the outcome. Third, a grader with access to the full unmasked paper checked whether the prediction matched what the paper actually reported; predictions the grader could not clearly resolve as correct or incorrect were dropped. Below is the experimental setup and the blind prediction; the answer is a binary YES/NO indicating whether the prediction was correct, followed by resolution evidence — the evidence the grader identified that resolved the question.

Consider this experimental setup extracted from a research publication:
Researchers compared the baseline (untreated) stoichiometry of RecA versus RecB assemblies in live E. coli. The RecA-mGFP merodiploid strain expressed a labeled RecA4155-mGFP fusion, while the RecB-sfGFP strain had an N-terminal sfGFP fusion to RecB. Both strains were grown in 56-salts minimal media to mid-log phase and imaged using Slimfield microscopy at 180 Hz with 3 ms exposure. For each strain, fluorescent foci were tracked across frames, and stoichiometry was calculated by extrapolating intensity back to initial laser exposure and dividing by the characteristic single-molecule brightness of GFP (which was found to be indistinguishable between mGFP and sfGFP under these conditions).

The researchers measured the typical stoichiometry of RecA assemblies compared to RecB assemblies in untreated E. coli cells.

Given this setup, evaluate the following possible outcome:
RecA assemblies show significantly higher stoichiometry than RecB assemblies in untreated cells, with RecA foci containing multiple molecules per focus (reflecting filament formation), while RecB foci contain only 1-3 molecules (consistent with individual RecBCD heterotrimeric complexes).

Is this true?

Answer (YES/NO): NO